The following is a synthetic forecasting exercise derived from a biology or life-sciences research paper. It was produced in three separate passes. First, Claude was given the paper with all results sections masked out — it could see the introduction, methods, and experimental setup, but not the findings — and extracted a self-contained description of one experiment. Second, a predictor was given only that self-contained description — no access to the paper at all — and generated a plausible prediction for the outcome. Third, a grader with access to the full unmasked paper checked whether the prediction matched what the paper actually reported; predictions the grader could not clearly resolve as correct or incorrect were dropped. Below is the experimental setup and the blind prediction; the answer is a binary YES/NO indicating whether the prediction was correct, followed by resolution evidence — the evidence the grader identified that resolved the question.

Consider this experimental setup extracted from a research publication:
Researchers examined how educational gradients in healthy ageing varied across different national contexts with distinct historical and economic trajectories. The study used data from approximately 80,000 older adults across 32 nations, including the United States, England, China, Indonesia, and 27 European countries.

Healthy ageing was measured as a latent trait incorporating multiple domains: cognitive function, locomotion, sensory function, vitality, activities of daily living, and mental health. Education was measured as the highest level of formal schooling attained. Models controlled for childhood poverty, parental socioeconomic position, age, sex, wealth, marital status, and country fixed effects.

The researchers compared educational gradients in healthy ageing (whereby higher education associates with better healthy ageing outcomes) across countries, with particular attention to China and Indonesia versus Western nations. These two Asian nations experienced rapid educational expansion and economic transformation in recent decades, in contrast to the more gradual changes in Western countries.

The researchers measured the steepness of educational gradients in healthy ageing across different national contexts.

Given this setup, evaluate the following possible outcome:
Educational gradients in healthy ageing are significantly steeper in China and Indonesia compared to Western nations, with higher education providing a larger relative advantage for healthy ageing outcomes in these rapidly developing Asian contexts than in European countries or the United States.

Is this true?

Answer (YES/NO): YES